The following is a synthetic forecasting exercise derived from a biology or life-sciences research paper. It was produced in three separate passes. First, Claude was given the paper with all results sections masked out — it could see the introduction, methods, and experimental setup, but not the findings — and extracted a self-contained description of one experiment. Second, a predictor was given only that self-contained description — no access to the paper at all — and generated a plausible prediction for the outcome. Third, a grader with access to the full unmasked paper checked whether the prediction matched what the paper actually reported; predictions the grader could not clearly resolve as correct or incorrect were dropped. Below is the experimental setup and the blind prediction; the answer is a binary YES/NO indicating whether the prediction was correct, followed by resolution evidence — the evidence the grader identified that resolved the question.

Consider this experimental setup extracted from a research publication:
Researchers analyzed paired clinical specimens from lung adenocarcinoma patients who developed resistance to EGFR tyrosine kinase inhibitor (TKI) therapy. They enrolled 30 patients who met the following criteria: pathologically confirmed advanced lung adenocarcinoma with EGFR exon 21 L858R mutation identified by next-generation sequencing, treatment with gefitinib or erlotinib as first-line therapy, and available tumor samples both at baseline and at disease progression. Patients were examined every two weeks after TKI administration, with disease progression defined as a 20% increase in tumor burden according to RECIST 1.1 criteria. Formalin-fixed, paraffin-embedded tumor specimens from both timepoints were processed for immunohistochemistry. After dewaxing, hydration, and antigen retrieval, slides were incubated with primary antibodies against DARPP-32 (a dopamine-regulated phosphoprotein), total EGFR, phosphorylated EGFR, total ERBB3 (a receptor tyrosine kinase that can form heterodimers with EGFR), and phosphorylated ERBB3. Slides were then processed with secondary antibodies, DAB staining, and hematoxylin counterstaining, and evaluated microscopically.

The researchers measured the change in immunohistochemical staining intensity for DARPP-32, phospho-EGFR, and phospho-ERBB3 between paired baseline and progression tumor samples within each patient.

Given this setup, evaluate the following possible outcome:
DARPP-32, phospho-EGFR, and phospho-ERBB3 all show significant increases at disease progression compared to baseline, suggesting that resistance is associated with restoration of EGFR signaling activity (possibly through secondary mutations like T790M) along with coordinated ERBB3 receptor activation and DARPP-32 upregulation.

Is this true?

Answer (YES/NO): YES